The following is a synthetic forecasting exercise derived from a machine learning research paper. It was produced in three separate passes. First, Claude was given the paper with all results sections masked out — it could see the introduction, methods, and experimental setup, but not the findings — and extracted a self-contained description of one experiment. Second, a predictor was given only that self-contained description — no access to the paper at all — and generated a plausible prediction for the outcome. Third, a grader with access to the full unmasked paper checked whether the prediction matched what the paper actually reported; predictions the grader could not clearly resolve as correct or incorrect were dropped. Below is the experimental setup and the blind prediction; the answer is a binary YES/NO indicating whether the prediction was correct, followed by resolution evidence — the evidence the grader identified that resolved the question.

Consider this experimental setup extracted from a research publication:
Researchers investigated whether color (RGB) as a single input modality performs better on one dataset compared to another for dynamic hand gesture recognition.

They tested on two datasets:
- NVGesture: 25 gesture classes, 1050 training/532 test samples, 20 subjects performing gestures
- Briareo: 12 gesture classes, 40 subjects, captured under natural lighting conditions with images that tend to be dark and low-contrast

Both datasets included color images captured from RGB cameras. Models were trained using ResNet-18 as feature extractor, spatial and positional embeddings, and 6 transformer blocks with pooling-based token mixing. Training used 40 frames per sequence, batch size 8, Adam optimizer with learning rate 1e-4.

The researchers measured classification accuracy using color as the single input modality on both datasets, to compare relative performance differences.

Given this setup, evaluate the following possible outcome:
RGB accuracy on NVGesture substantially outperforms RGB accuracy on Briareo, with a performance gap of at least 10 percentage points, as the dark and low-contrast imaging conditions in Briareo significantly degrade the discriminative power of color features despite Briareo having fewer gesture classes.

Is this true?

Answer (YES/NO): NO